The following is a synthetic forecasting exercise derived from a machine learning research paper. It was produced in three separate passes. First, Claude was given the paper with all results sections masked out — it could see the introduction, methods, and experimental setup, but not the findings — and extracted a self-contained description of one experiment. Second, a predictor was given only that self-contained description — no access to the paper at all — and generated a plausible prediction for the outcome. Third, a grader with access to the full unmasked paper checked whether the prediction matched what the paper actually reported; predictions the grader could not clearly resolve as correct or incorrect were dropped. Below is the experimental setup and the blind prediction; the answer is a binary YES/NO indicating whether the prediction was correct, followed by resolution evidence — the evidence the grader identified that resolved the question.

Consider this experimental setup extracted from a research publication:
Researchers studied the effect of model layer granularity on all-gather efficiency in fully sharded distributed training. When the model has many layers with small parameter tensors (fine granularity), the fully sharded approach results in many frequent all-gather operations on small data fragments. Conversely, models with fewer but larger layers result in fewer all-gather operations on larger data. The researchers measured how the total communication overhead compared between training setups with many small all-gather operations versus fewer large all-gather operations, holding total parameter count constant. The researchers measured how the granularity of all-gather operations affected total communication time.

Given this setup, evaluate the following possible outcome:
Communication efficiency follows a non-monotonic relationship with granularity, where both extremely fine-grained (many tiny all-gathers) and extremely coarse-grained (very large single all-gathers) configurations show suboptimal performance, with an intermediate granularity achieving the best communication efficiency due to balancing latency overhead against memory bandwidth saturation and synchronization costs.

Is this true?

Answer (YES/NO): NO